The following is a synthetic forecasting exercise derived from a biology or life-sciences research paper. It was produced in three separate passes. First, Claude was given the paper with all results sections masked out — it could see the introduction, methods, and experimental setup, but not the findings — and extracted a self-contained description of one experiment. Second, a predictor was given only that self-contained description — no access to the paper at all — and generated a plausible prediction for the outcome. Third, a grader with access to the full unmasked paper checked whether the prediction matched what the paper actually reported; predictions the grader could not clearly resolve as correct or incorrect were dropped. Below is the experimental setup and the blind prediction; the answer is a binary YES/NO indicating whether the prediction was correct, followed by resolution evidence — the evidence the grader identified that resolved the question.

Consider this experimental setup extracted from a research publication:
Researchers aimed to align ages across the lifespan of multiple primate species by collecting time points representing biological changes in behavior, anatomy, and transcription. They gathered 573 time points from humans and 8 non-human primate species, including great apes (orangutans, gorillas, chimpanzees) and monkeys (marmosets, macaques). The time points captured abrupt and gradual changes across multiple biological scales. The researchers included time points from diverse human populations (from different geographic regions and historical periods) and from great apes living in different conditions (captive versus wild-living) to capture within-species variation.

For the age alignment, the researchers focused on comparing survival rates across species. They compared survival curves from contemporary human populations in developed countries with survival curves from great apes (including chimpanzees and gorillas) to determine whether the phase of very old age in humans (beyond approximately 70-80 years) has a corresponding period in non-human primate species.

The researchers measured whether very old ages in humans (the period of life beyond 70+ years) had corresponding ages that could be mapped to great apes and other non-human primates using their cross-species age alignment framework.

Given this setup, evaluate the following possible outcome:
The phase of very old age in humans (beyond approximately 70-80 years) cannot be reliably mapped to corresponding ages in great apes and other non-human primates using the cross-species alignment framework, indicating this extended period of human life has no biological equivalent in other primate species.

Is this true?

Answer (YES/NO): YES